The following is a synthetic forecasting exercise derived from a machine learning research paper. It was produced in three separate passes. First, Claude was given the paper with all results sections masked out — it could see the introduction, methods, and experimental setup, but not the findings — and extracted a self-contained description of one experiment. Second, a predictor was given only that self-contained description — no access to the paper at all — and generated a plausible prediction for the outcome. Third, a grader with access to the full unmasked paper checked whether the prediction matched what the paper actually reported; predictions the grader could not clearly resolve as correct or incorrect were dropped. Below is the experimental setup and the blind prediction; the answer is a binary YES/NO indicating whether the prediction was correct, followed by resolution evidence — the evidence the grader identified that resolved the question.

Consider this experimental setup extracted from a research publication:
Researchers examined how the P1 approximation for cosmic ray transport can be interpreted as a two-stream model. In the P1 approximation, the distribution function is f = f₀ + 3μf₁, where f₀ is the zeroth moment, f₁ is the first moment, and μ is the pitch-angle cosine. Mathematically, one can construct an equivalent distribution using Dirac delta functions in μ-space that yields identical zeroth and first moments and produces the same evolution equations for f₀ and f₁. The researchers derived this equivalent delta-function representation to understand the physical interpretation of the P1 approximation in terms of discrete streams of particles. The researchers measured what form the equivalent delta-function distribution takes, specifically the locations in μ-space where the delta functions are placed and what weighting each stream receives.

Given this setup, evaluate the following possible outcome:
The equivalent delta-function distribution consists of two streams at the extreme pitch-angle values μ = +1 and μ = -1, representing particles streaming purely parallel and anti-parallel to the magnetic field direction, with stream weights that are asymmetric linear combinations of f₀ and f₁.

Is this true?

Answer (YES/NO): NO